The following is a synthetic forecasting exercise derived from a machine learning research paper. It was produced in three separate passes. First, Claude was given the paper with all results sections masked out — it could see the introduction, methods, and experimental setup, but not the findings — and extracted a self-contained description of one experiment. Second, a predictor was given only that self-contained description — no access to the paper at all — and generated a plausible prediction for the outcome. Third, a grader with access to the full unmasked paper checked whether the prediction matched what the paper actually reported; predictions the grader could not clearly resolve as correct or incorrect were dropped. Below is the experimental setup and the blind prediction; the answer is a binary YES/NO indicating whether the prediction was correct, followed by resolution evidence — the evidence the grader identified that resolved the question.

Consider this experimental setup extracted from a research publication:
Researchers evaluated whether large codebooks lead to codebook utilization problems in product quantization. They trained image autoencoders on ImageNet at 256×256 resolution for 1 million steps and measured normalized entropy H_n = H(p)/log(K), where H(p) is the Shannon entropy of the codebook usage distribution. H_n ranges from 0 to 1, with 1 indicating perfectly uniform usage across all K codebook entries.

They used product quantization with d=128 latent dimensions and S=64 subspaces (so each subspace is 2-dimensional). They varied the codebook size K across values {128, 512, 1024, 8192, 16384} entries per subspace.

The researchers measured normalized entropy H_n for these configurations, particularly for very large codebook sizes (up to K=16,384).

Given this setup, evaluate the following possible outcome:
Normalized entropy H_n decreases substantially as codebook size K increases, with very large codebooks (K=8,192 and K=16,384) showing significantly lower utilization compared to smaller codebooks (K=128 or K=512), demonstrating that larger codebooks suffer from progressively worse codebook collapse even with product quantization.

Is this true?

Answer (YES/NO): NO